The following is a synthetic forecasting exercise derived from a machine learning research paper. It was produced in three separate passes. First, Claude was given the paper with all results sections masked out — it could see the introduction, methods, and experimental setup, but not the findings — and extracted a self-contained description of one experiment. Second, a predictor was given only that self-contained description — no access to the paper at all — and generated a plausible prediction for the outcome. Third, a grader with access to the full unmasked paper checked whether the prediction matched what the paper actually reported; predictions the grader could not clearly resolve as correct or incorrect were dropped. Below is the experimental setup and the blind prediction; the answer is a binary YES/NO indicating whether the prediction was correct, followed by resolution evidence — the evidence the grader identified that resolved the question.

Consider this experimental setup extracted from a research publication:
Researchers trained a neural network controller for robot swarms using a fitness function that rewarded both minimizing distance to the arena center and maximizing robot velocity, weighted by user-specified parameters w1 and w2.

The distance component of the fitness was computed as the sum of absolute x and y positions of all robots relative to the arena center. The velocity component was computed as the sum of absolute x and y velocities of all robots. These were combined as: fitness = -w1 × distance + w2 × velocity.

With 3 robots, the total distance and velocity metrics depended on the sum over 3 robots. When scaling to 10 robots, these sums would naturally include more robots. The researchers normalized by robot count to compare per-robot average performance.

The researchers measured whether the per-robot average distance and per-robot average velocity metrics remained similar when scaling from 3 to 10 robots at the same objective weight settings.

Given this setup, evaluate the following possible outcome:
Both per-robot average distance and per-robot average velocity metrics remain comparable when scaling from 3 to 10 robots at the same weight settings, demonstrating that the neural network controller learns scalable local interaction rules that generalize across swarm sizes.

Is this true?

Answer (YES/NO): YES